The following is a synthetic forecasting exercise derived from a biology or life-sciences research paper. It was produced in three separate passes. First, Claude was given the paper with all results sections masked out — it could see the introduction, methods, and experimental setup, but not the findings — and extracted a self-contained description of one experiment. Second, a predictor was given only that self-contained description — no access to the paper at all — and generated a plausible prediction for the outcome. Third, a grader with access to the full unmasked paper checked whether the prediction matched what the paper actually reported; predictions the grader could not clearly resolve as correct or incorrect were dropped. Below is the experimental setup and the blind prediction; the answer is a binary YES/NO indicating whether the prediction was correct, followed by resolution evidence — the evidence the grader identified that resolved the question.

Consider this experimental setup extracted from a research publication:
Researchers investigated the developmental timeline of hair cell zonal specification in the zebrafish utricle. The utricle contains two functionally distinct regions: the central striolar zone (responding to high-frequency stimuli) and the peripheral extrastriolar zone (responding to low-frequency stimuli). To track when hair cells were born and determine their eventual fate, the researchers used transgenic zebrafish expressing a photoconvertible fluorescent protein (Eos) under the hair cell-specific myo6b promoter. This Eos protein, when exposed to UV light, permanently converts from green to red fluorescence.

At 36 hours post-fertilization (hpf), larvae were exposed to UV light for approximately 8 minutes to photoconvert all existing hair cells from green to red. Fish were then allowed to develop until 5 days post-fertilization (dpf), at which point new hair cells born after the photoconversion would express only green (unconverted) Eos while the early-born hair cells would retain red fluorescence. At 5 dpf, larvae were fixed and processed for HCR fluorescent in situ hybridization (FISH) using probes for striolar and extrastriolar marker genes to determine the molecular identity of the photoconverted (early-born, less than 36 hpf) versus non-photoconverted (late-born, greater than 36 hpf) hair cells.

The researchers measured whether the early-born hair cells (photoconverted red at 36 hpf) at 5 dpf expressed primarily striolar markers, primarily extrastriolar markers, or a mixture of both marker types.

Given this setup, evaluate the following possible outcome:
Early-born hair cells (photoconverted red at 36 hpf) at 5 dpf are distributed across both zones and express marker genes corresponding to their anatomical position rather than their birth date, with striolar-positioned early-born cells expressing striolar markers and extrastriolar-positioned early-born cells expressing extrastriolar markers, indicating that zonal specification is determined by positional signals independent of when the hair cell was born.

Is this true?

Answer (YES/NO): NO